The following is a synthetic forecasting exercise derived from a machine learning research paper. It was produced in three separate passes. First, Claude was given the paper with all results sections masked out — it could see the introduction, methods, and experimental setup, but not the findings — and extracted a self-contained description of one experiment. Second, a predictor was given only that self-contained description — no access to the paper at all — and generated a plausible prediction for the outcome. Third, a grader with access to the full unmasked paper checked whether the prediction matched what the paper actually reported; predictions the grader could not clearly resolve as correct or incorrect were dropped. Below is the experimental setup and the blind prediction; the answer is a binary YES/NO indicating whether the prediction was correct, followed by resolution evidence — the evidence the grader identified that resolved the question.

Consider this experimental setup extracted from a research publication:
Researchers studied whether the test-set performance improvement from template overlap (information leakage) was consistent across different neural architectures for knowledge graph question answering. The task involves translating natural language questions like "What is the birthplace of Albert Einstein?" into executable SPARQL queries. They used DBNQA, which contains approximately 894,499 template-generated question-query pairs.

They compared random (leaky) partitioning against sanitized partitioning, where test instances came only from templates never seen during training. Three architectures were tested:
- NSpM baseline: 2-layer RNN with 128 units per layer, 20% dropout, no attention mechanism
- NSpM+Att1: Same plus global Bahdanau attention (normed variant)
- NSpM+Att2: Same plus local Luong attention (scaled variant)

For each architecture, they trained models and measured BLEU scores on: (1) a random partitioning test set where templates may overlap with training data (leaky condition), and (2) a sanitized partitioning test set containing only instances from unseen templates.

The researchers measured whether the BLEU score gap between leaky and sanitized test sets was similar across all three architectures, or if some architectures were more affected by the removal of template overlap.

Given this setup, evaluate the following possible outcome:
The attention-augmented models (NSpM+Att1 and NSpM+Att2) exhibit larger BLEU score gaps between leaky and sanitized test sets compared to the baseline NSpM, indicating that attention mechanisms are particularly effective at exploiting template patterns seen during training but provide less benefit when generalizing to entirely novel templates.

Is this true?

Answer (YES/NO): YES